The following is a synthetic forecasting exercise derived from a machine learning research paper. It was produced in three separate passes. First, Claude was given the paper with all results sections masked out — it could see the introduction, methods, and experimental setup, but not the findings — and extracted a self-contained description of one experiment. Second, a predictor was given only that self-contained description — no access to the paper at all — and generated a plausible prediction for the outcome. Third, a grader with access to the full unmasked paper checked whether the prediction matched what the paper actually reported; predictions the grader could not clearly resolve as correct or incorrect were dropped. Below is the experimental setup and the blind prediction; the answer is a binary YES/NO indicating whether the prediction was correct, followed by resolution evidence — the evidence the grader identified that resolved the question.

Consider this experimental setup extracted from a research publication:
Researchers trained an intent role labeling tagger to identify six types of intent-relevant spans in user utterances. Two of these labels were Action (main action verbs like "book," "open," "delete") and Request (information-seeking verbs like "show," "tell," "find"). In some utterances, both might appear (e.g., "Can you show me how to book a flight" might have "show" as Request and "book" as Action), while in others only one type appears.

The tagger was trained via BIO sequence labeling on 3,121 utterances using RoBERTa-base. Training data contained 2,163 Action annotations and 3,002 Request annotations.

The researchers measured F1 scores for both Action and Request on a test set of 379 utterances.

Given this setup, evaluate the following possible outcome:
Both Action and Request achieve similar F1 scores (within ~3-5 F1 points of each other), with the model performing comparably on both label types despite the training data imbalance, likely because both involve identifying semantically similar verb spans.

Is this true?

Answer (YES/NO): YES